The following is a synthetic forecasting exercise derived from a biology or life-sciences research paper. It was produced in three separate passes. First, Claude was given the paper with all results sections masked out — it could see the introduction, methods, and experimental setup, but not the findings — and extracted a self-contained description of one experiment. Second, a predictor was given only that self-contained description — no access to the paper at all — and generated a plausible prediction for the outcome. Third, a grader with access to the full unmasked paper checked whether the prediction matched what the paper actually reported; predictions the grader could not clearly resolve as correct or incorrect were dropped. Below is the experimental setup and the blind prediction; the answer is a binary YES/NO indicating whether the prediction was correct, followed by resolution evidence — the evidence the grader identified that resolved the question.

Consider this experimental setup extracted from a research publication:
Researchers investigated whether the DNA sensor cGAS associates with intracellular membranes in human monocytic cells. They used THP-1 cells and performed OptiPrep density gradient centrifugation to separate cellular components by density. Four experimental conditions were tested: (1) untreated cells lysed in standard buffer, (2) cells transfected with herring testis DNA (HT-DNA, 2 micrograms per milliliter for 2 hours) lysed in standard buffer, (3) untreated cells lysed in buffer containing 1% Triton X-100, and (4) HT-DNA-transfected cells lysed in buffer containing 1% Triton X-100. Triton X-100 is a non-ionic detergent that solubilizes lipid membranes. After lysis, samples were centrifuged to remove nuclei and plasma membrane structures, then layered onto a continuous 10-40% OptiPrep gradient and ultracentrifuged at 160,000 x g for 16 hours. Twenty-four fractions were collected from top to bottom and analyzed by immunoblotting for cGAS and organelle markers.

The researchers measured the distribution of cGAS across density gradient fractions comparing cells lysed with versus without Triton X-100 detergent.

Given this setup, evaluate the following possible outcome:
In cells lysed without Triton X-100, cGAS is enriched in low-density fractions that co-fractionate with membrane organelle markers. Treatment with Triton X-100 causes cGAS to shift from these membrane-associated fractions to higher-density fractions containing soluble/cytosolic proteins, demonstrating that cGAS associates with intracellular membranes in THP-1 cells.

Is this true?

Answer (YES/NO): NO